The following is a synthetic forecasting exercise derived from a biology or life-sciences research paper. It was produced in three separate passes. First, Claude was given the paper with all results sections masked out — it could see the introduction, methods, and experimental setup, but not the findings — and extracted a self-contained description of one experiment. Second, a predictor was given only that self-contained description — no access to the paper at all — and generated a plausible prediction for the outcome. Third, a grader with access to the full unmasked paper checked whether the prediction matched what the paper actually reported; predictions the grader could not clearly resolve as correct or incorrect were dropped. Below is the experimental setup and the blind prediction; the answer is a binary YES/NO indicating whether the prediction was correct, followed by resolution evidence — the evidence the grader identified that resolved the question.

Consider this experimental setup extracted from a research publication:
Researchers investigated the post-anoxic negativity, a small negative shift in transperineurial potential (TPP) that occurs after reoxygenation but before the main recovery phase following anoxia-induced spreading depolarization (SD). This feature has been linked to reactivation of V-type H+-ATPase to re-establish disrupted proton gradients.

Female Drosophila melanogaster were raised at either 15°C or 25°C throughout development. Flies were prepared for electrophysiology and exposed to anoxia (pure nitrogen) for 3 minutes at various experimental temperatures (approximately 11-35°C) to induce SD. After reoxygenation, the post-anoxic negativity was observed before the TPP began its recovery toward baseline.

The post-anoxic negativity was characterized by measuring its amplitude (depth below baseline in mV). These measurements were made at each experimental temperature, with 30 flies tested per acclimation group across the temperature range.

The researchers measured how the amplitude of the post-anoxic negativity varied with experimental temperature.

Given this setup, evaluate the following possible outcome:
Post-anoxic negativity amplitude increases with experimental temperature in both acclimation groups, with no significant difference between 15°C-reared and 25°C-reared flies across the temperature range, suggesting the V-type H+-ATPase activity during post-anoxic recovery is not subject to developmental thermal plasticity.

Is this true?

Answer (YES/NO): YES